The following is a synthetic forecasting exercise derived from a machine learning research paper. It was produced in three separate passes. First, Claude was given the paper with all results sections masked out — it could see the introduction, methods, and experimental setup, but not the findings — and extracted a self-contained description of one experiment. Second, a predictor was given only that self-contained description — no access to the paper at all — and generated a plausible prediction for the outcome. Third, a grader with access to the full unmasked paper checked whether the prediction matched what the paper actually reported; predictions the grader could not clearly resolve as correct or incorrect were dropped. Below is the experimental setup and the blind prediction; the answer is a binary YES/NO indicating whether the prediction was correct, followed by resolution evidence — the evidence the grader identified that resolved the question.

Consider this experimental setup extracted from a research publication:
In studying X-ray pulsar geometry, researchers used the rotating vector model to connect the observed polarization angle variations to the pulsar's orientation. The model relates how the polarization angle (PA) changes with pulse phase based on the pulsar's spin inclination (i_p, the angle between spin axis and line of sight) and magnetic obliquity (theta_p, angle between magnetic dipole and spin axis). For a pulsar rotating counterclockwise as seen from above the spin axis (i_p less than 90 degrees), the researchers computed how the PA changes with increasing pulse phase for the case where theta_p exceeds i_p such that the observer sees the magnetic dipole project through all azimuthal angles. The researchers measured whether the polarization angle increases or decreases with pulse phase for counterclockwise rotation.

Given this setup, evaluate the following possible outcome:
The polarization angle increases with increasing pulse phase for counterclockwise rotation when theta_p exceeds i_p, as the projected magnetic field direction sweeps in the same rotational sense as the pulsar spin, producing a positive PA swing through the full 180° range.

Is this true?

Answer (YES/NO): YES